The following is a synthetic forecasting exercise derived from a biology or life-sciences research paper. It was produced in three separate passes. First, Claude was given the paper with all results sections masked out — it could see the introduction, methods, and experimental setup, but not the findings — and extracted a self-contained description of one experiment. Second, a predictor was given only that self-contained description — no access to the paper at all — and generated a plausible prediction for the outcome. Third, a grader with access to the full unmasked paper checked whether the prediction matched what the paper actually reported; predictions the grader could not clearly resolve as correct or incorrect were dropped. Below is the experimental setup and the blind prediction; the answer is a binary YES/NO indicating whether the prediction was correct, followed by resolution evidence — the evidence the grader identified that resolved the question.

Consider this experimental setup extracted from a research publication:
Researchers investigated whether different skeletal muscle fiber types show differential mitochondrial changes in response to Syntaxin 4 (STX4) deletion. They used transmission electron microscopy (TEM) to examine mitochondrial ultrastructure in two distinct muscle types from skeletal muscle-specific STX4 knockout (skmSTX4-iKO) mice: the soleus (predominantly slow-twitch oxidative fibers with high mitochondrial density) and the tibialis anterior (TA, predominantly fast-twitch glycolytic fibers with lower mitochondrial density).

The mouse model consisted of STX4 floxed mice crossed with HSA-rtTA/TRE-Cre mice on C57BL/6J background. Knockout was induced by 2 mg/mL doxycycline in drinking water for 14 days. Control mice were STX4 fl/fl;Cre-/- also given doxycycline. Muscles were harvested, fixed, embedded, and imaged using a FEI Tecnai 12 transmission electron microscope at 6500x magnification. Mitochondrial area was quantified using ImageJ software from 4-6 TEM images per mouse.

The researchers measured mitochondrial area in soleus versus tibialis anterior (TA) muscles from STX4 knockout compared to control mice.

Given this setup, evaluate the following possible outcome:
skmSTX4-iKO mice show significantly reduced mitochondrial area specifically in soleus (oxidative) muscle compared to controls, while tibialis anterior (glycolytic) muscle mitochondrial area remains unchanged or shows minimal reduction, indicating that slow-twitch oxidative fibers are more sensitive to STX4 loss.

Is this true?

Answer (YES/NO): NO